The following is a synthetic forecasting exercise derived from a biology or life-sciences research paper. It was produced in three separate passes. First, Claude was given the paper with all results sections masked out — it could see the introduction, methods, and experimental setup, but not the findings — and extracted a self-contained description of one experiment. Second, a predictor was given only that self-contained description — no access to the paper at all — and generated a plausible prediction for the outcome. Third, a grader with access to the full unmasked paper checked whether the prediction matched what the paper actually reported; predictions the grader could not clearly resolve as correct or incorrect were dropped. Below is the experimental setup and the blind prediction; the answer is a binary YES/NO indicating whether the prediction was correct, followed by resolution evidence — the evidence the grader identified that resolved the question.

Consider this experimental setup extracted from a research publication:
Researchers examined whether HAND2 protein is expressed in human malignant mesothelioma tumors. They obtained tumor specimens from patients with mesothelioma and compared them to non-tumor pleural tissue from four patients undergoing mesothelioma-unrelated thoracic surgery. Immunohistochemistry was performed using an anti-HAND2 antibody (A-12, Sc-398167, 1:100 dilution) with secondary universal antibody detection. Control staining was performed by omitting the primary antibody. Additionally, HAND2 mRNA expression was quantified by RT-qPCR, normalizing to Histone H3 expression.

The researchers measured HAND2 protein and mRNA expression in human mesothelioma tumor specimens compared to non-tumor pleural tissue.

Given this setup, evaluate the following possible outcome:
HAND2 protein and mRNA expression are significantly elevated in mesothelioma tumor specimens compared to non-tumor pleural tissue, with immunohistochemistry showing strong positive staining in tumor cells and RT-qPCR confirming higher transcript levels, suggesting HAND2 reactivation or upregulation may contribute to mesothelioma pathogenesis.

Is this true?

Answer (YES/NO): NO